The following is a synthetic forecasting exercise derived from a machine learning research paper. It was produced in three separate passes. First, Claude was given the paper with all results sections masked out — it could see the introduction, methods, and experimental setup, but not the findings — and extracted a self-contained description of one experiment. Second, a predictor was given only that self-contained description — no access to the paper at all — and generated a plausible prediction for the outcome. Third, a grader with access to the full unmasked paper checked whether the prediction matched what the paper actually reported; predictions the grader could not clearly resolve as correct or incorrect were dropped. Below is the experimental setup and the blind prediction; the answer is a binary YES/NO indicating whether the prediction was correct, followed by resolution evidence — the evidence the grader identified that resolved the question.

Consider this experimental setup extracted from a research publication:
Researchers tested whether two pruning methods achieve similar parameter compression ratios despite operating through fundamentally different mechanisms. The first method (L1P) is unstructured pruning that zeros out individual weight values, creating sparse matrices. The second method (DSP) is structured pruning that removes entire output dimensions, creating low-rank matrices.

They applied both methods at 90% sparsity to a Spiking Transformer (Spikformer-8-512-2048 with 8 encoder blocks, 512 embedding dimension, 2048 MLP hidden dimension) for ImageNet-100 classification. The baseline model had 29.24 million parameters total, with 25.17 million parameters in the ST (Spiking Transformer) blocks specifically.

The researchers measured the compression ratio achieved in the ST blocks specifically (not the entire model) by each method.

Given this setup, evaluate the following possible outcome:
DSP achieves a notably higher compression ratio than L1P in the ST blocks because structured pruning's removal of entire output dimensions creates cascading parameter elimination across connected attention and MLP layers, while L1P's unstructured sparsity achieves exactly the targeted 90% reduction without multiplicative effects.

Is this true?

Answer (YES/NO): NO